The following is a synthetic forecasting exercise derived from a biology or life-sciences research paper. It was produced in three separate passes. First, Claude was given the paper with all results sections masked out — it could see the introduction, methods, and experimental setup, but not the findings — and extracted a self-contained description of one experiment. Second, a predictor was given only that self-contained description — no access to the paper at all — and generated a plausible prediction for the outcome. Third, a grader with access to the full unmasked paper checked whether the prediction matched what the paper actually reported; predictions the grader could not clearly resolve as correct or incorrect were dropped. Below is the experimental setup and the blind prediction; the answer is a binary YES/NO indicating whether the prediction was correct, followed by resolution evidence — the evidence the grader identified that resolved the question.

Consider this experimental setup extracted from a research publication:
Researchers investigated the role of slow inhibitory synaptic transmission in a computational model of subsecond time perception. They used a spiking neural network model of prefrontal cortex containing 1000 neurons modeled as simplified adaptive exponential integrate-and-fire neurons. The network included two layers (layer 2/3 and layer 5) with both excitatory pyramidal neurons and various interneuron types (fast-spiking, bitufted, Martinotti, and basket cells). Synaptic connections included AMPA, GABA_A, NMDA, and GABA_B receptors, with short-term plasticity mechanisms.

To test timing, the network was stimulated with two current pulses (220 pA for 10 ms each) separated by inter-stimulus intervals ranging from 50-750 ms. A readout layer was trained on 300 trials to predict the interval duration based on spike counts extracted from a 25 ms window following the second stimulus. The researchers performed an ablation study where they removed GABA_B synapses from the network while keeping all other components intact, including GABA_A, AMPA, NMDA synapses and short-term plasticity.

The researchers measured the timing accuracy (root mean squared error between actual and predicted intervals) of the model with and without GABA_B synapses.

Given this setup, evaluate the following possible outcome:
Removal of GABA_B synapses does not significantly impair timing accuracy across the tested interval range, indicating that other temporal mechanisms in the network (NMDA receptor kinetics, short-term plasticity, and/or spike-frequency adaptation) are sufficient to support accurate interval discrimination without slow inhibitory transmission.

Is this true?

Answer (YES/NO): NO